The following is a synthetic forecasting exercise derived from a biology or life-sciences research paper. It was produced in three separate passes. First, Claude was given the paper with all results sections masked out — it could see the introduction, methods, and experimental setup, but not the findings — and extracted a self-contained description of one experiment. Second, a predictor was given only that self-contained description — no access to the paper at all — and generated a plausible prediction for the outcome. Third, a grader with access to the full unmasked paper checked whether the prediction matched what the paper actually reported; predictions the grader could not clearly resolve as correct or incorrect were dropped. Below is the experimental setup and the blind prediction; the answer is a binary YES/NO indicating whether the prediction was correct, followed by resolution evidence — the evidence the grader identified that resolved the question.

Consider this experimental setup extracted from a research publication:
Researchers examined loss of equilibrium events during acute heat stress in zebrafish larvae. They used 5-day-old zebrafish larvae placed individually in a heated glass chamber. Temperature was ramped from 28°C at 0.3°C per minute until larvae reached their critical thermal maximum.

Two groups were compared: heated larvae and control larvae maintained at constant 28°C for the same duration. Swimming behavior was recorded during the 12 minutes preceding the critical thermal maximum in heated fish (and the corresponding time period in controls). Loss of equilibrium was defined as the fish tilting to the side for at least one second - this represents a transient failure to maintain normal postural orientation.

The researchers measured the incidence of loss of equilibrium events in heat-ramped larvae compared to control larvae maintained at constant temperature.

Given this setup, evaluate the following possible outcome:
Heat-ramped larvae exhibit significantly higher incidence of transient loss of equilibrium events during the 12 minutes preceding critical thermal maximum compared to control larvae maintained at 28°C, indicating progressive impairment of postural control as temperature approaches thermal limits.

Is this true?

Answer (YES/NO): YES